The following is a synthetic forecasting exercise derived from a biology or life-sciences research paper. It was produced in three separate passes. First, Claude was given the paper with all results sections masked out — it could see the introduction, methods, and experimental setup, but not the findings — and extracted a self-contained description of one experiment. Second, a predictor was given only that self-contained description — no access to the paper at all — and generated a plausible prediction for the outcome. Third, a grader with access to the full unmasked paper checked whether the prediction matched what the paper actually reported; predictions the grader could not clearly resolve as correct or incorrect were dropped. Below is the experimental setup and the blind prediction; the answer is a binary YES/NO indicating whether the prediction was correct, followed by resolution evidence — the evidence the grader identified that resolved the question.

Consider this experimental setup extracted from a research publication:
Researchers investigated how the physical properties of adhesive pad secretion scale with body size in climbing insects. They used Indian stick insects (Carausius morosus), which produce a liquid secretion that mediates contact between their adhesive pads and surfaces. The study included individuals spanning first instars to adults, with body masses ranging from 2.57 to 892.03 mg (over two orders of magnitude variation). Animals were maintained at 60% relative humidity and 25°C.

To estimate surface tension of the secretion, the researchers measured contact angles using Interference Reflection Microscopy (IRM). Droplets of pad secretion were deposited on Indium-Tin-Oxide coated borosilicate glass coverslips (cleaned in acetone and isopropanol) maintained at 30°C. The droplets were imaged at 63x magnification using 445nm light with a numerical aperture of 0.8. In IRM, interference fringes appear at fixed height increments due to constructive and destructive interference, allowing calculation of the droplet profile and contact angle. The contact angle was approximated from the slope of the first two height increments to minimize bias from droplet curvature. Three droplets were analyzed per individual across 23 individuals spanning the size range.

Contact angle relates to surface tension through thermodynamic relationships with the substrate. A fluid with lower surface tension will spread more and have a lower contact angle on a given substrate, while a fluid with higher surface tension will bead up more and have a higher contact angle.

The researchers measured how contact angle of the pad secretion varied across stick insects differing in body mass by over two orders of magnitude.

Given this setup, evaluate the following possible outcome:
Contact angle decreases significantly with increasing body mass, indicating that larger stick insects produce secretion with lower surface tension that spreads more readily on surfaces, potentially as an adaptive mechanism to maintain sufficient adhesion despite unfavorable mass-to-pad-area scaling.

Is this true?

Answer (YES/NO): NO